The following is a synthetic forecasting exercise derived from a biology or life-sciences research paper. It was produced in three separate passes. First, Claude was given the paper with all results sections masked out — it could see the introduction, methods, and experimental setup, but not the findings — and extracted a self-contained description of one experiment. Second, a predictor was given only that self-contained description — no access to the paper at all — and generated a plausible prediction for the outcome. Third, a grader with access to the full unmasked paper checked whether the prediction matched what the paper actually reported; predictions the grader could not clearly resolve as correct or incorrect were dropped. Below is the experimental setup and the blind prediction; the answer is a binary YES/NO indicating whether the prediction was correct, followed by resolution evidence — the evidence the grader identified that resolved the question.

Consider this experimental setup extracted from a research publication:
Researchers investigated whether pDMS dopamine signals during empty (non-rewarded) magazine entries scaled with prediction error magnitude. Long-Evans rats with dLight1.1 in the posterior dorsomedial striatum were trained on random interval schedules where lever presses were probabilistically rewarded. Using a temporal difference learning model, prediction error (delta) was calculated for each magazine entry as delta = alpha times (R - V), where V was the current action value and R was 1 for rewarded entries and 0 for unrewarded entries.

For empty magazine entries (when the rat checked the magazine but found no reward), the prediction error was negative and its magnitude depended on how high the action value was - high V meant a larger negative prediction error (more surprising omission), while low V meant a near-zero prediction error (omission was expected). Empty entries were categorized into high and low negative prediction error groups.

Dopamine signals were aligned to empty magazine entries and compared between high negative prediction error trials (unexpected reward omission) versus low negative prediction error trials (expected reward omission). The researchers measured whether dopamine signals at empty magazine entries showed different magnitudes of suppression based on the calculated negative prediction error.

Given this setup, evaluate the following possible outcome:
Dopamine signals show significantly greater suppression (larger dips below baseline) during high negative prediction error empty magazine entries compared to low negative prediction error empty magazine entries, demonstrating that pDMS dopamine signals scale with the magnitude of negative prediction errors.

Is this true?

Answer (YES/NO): NO